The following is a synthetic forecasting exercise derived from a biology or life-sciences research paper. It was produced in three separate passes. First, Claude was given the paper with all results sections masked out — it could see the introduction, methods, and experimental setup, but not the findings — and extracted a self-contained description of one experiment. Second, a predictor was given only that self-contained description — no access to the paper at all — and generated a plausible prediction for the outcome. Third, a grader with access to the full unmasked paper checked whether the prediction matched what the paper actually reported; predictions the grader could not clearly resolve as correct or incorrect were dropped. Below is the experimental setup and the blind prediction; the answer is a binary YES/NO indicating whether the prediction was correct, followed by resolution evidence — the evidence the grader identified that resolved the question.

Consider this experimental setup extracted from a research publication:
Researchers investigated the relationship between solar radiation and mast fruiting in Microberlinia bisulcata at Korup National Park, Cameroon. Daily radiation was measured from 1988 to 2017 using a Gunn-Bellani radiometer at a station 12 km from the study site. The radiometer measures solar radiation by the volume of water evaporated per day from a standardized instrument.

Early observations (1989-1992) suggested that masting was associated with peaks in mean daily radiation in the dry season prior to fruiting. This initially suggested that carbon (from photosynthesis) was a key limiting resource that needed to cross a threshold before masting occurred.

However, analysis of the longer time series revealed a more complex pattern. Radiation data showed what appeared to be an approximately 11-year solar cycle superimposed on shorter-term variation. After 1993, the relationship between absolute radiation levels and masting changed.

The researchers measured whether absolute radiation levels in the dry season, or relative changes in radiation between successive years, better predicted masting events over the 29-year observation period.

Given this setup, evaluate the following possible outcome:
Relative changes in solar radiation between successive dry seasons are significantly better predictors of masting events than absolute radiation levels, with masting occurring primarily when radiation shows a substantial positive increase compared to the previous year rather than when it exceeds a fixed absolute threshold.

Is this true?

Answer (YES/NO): YES